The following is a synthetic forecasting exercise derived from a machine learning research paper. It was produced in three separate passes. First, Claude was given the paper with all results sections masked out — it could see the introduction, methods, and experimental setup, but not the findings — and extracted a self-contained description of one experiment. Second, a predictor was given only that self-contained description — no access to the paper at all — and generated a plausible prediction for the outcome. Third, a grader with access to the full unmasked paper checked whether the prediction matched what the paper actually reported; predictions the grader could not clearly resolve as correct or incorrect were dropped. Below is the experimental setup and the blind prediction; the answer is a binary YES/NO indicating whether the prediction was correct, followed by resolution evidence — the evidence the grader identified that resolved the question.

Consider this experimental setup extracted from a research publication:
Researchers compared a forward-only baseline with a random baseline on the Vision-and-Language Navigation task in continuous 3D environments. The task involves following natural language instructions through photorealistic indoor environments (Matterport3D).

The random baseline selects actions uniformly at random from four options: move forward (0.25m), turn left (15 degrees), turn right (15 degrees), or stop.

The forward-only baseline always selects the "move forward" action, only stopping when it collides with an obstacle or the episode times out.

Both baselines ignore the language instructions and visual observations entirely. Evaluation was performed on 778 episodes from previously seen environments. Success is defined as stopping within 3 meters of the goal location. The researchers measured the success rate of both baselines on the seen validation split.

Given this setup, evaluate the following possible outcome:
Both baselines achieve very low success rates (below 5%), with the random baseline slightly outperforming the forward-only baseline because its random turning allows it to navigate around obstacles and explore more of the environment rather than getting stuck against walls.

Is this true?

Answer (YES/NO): NO